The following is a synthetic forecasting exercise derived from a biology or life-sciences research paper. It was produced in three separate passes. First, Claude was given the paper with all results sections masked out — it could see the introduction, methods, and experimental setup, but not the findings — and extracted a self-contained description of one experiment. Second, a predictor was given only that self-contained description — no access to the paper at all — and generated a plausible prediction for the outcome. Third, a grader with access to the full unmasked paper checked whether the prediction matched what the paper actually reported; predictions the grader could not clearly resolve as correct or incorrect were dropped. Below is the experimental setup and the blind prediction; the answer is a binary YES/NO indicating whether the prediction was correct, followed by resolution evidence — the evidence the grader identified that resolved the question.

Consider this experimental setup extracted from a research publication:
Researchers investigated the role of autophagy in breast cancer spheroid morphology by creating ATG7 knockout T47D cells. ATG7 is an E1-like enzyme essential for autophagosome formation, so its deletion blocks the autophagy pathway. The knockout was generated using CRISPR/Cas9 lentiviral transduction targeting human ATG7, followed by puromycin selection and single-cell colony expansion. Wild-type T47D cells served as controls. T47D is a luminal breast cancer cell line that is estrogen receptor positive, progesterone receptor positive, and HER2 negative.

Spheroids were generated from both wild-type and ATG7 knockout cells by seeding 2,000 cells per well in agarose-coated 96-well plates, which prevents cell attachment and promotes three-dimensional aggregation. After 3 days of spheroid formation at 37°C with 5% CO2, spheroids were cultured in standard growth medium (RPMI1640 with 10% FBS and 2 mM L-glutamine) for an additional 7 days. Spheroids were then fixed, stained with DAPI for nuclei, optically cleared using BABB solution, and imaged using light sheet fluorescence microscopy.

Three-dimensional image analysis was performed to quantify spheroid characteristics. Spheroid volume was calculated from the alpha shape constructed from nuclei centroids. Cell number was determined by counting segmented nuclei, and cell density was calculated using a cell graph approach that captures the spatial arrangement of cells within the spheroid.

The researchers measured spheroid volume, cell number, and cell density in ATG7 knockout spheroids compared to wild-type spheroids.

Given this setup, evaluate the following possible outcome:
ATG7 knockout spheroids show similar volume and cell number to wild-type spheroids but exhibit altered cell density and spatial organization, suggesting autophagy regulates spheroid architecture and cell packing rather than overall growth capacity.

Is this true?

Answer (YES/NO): NO